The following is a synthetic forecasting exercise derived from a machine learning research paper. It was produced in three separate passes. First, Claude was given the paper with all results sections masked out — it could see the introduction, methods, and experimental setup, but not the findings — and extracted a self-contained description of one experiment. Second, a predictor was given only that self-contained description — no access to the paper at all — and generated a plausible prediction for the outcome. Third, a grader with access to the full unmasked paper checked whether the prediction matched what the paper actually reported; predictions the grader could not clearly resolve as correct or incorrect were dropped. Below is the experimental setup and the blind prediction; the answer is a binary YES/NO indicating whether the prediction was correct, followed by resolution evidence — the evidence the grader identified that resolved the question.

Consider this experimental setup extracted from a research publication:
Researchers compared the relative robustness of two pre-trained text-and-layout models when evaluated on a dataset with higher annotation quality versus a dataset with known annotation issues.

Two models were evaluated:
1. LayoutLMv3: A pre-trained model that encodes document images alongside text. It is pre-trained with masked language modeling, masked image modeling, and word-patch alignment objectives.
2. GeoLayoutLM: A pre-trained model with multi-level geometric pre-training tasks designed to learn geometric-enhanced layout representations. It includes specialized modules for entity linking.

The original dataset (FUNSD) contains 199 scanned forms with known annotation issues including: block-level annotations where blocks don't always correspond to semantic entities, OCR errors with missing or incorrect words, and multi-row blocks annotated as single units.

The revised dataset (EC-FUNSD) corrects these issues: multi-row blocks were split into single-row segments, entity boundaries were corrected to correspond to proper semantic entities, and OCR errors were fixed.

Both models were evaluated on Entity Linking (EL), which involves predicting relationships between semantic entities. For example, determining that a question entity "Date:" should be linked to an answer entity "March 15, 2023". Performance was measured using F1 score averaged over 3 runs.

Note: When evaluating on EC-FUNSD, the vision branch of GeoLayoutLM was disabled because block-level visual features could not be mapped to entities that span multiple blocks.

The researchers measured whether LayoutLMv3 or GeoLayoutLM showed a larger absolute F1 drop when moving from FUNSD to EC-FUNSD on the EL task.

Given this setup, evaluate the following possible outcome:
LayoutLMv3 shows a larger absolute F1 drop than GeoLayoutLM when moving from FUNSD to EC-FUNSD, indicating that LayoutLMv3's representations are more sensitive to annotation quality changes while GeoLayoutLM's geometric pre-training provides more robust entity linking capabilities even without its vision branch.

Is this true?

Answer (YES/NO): YES